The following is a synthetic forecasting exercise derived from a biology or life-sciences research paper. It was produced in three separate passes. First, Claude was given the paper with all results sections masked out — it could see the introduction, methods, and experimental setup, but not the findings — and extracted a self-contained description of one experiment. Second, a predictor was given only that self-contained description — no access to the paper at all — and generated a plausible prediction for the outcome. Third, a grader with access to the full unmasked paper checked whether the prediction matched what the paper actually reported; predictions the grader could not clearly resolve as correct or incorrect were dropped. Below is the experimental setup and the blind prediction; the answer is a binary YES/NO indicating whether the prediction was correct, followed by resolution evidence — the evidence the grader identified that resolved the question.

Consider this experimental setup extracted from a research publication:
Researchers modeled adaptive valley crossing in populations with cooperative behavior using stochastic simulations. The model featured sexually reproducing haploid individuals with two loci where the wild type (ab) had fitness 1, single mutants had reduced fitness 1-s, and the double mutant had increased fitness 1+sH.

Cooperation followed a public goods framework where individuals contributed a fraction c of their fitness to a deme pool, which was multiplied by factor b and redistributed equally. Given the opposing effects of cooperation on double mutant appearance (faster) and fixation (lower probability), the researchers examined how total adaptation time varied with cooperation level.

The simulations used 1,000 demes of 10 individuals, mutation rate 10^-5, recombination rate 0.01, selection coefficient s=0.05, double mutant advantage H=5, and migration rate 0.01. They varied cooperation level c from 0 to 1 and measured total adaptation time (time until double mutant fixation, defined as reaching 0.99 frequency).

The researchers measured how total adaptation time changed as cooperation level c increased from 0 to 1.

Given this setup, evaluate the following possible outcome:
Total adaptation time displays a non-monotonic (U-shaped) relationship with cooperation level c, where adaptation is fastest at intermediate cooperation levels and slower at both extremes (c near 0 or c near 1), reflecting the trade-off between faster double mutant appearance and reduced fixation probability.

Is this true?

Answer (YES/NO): YES